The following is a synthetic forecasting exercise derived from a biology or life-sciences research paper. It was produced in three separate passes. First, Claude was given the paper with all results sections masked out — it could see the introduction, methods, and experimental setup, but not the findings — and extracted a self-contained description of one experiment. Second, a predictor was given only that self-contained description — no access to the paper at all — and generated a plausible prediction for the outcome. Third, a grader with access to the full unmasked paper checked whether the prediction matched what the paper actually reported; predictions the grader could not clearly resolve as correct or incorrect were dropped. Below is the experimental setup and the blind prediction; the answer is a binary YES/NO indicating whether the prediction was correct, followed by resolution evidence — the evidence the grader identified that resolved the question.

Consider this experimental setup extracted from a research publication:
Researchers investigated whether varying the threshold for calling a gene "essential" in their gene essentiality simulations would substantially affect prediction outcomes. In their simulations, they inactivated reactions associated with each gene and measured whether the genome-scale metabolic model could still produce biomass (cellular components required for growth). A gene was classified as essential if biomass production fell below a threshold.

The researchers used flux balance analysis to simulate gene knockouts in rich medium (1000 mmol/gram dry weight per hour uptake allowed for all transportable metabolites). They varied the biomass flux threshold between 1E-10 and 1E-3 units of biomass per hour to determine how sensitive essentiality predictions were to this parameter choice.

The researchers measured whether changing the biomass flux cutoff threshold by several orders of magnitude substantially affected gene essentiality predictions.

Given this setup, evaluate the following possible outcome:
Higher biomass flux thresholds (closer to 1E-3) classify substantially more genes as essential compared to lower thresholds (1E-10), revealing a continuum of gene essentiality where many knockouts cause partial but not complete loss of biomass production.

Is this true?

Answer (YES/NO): NO